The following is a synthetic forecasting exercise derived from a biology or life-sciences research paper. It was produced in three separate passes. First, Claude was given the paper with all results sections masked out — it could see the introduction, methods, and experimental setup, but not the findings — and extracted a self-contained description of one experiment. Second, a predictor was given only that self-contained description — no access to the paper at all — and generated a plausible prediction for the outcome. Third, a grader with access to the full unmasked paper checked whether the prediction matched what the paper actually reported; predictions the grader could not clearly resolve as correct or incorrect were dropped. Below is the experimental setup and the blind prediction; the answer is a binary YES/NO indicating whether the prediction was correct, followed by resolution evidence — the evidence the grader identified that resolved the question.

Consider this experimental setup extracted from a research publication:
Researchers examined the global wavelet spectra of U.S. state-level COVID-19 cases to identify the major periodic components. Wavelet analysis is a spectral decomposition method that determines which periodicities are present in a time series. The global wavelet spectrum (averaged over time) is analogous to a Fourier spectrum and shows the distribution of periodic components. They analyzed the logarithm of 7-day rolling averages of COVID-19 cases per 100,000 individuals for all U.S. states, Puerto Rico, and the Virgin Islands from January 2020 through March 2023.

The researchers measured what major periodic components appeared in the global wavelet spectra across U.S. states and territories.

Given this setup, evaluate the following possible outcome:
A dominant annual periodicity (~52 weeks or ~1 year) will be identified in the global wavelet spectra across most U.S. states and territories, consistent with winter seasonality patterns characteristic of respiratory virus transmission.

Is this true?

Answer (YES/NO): NO